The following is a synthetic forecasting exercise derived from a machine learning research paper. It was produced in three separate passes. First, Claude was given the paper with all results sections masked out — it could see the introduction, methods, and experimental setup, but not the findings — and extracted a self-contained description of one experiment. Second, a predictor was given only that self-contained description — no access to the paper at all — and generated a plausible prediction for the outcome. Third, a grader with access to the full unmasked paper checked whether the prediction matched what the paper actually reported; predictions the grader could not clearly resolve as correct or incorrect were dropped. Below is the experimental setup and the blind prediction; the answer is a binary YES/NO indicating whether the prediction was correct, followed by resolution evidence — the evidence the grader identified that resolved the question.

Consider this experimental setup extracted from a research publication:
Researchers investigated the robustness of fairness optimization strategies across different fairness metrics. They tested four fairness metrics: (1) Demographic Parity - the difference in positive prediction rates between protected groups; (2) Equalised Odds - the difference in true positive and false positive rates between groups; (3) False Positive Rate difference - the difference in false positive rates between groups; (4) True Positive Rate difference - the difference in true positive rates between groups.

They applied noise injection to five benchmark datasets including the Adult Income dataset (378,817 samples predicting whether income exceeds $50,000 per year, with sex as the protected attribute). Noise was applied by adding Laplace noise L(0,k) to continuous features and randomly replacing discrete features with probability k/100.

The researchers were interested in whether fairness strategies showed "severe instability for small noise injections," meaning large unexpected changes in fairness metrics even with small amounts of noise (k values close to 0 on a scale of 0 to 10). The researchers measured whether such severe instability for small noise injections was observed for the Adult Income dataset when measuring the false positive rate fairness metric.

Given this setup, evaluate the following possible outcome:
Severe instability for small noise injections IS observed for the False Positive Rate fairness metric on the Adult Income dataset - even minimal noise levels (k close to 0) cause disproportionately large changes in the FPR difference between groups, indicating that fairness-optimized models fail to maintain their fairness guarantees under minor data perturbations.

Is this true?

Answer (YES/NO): YES